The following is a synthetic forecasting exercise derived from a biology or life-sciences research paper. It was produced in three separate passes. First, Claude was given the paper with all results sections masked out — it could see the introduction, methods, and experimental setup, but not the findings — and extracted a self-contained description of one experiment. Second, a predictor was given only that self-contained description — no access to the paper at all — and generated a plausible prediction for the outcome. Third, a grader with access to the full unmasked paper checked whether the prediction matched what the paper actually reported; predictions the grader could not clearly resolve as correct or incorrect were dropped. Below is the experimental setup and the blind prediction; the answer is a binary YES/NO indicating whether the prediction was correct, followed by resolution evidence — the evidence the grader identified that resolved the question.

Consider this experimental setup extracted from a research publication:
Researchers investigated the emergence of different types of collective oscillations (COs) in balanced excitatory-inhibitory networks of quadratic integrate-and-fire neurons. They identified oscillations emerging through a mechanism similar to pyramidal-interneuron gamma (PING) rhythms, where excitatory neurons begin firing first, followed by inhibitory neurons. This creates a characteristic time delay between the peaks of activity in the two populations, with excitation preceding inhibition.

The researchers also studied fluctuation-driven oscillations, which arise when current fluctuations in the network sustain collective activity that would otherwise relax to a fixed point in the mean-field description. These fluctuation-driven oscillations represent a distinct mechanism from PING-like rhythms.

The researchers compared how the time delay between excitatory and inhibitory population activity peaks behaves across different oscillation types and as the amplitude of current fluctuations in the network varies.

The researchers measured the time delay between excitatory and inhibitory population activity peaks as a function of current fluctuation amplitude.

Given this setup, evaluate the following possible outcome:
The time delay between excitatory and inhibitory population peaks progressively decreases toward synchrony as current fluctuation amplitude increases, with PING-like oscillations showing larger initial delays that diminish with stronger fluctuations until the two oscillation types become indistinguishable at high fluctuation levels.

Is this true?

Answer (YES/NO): YES